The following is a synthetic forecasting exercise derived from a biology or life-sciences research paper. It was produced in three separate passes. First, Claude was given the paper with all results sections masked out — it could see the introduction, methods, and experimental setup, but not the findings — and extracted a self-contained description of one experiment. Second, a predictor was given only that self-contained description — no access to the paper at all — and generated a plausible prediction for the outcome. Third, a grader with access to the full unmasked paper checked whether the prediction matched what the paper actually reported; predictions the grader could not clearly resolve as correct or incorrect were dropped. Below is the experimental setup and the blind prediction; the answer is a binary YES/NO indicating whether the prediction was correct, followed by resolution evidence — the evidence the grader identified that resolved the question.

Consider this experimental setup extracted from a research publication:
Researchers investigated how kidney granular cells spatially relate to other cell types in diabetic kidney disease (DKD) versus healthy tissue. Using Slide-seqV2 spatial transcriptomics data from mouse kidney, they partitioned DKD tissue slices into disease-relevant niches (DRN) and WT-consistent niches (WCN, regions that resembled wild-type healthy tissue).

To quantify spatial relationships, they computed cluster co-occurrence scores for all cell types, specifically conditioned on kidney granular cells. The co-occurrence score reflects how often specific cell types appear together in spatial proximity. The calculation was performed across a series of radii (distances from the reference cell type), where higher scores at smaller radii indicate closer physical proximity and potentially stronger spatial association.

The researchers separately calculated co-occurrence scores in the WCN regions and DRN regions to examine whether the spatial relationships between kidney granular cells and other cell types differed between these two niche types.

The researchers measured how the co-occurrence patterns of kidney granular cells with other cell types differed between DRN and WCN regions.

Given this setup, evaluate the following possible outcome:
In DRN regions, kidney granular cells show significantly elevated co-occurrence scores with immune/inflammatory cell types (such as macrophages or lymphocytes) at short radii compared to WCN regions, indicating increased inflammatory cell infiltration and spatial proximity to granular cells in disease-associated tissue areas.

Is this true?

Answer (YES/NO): NO